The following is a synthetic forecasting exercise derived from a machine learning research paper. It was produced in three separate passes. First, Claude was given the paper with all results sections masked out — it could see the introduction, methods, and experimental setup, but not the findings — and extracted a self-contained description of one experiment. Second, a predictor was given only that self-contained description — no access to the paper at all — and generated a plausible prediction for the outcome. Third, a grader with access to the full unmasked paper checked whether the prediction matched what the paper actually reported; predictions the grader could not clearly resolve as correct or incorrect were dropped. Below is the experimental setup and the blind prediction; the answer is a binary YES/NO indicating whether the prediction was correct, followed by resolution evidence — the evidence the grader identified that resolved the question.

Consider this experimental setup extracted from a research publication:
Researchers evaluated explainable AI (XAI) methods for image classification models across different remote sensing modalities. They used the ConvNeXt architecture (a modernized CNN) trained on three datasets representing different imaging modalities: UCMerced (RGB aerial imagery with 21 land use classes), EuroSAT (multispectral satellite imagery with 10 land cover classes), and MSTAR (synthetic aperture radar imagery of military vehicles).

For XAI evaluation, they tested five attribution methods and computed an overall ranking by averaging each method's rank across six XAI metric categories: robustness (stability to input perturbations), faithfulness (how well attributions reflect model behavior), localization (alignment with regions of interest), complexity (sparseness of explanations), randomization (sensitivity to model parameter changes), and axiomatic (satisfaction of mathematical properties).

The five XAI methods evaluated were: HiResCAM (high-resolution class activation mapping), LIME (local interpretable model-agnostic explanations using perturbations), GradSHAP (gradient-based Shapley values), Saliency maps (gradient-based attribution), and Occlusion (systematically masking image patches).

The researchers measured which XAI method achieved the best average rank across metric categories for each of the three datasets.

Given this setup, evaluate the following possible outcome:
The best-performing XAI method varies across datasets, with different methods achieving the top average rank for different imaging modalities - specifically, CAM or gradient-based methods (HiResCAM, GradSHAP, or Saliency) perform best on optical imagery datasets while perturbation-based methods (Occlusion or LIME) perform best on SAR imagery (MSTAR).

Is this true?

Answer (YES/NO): NO